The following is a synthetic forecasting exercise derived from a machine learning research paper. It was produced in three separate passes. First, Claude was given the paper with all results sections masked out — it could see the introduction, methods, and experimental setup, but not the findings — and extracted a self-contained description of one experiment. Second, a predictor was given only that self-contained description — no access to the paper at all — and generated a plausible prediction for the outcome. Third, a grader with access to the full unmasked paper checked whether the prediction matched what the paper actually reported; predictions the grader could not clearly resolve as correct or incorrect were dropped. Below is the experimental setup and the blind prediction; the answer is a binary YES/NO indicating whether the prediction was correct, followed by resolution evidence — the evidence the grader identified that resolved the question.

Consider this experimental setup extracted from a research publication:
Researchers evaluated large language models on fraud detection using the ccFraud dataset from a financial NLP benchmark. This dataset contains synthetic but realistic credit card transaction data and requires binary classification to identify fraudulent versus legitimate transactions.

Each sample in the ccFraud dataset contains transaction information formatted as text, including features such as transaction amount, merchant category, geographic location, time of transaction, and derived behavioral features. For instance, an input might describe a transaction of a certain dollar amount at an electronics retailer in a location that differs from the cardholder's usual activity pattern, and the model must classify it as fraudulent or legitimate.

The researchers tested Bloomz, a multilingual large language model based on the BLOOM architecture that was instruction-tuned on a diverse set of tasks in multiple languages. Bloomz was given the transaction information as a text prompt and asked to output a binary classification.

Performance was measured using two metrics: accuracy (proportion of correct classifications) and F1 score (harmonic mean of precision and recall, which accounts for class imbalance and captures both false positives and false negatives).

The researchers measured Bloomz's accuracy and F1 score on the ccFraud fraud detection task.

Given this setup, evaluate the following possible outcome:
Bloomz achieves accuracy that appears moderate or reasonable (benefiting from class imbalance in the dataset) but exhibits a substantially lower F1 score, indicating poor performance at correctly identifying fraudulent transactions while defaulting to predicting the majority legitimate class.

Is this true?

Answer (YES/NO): NO